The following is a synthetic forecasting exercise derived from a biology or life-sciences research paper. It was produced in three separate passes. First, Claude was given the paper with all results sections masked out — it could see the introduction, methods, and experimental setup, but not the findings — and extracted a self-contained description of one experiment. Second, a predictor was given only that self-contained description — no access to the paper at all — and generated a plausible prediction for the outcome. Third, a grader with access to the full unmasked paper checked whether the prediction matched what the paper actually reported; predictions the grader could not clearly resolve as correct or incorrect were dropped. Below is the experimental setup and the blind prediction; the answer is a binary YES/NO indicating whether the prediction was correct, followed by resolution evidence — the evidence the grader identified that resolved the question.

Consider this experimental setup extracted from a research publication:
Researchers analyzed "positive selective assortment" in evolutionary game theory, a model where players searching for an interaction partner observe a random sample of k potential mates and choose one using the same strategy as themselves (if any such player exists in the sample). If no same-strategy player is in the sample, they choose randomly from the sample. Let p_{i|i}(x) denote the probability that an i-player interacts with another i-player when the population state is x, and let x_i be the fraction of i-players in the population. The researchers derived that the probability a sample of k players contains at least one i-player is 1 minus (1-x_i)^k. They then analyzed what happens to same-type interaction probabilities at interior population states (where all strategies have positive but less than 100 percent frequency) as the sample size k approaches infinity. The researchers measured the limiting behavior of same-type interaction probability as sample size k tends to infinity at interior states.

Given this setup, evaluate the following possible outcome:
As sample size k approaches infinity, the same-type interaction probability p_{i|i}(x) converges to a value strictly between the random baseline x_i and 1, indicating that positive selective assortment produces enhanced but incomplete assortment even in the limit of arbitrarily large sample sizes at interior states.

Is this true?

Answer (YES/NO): NO